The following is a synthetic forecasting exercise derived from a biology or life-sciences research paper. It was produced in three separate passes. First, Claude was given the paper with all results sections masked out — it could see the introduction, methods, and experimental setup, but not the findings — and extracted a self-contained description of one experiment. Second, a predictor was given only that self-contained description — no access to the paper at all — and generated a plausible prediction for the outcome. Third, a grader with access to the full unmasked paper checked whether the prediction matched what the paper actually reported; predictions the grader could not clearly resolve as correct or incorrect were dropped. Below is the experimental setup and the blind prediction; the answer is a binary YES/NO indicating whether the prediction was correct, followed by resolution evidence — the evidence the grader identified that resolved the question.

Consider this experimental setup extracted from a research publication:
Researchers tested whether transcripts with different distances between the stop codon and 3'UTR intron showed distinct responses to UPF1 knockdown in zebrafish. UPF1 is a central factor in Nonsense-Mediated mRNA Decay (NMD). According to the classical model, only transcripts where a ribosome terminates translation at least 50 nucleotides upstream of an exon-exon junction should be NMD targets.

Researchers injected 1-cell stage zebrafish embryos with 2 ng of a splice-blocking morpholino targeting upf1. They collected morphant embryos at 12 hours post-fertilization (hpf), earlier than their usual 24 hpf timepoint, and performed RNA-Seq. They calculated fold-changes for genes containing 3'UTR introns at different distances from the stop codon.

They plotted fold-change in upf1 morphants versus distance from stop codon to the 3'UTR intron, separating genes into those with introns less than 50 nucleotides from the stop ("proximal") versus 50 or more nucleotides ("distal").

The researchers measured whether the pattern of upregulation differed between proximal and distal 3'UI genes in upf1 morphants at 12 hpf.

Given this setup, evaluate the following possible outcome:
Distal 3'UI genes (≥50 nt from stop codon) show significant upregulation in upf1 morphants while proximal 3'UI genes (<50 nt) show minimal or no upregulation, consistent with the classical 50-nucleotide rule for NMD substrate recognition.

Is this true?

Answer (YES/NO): NO